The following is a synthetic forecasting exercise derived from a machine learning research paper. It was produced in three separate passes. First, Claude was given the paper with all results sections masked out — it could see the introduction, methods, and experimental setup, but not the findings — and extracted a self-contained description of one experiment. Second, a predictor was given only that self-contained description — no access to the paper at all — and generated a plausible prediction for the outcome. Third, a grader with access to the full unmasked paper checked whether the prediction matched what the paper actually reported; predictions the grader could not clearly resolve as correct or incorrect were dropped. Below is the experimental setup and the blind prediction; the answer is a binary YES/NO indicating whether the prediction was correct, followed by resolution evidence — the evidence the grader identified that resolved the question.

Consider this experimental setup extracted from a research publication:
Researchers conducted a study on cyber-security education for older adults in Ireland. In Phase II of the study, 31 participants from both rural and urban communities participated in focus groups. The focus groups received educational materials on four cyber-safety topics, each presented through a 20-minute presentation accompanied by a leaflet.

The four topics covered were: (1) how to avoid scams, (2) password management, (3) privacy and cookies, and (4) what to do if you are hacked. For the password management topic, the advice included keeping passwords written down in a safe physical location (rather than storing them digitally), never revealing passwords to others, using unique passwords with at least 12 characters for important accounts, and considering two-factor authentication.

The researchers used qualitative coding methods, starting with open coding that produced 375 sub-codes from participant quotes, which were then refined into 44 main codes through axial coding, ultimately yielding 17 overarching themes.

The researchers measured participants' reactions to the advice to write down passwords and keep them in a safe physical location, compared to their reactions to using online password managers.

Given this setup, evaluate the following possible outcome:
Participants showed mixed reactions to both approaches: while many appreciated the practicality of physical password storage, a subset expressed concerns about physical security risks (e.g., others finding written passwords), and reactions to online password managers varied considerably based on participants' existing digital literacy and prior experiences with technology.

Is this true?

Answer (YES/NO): NO